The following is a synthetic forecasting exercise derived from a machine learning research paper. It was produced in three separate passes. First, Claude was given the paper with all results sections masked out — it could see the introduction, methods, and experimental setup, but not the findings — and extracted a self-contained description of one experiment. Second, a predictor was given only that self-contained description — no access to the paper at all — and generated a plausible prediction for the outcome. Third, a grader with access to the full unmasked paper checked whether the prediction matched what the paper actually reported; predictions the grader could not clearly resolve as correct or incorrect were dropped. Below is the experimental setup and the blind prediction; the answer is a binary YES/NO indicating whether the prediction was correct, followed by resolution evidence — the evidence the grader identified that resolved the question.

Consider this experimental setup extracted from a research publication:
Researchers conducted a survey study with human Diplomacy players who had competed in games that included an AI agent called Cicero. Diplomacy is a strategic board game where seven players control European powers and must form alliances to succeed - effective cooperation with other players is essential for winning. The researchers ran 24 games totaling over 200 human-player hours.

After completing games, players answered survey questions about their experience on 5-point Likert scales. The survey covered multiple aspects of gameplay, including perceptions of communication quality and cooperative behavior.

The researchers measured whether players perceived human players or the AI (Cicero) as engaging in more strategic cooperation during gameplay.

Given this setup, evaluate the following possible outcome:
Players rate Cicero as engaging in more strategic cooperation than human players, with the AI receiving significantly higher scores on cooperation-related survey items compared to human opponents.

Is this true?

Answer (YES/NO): NO